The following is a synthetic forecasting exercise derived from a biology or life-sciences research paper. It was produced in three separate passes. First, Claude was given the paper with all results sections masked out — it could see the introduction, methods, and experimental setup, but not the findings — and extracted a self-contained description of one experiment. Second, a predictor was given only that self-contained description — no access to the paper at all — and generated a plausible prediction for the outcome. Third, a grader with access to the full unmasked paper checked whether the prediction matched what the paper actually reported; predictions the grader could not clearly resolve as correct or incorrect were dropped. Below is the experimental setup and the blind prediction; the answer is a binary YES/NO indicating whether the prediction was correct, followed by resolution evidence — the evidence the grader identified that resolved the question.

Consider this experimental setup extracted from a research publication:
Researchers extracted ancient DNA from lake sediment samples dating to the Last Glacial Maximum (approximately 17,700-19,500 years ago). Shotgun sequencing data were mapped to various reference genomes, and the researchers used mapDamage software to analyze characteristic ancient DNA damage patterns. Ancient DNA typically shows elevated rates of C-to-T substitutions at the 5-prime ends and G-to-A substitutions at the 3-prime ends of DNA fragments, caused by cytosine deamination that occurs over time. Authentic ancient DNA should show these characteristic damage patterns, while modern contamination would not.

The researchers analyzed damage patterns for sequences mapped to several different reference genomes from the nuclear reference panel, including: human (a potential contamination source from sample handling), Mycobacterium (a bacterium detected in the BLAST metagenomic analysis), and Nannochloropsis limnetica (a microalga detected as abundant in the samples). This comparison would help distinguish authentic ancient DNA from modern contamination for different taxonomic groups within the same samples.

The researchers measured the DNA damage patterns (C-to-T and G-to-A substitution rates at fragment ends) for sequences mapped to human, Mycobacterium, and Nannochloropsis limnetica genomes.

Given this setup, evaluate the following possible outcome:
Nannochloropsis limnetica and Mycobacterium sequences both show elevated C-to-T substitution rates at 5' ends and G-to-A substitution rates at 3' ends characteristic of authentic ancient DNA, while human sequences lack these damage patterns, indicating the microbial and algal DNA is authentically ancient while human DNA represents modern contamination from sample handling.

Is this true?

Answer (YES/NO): YES